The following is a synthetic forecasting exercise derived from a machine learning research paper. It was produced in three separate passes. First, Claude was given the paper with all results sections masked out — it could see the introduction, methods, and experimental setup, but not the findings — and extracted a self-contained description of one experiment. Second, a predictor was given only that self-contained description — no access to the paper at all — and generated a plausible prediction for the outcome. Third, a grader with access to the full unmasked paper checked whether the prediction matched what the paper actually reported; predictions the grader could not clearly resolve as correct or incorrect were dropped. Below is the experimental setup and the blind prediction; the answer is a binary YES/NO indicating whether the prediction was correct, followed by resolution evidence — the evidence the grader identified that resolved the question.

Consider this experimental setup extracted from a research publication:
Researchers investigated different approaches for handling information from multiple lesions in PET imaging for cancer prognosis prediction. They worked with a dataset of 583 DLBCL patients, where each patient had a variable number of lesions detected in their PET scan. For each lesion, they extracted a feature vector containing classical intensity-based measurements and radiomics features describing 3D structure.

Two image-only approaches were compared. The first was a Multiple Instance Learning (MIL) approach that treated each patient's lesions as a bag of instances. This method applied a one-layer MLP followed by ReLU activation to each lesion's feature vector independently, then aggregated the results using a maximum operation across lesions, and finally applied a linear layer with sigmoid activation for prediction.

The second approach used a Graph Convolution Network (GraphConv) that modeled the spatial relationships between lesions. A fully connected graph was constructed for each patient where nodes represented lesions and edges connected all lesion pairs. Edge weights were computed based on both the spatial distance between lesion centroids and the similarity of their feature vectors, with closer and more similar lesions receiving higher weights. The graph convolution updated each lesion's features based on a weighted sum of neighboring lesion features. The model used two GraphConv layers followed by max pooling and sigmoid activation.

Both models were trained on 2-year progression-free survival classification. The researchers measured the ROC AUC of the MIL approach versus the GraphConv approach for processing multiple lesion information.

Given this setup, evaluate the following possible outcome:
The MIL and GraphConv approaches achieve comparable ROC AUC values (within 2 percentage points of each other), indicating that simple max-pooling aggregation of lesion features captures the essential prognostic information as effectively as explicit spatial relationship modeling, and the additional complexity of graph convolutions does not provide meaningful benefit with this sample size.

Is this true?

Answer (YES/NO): NO